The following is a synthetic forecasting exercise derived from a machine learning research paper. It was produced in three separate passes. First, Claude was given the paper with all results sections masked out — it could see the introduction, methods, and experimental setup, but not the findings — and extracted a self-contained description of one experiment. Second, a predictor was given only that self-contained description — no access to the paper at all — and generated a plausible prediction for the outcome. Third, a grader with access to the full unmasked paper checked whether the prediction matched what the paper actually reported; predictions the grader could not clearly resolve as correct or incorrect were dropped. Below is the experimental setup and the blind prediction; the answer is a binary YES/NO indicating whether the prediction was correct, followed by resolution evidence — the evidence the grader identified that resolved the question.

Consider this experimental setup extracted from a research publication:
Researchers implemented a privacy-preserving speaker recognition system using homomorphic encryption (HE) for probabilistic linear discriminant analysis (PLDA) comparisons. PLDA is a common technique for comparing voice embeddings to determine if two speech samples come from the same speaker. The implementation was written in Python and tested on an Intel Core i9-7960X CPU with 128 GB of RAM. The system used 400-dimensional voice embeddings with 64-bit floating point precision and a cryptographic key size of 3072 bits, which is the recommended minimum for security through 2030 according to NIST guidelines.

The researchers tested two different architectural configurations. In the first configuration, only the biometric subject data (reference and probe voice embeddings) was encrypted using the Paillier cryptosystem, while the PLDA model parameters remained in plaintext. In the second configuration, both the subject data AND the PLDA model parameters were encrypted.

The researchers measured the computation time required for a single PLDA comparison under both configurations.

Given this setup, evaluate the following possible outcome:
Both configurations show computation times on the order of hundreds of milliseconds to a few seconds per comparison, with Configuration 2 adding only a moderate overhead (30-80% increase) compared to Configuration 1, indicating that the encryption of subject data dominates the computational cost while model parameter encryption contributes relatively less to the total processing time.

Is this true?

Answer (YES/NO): NO